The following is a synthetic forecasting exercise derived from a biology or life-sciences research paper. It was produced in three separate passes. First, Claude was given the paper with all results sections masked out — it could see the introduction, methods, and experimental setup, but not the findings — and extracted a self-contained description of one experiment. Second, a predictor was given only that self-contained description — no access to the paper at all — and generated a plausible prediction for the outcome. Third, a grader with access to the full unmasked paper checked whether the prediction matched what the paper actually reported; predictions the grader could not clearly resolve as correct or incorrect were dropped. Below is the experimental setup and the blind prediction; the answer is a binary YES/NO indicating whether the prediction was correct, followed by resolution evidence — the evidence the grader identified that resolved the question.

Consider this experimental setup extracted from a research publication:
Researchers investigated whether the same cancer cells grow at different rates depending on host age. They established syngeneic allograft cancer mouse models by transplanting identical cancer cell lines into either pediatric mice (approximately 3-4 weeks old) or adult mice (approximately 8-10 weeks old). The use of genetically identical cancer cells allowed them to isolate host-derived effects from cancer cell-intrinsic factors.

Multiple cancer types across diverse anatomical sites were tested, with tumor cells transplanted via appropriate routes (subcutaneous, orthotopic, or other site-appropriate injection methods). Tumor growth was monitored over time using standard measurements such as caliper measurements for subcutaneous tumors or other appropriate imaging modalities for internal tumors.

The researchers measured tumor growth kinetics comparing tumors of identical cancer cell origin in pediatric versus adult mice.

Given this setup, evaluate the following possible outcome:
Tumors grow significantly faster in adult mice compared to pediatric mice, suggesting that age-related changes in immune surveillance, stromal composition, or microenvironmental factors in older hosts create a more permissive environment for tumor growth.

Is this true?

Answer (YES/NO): NO